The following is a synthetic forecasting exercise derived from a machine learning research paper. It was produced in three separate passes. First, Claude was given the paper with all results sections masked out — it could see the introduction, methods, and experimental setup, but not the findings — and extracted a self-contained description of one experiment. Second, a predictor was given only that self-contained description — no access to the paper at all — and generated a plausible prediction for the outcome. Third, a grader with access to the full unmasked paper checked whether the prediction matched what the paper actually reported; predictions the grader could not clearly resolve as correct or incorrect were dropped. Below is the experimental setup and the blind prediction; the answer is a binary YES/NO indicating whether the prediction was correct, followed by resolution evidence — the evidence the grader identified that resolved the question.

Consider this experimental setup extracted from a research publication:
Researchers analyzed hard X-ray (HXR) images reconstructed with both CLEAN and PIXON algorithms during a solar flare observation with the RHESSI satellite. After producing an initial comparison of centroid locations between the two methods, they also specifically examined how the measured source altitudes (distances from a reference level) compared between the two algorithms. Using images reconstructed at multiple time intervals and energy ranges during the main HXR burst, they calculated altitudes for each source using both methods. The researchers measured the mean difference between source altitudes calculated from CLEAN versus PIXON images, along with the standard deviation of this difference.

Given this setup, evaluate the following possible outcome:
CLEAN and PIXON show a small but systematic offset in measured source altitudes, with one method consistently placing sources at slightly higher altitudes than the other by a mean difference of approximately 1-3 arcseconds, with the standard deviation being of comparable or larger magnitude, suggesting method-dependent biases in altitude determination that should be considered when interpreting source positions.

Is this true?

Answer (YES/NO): NO